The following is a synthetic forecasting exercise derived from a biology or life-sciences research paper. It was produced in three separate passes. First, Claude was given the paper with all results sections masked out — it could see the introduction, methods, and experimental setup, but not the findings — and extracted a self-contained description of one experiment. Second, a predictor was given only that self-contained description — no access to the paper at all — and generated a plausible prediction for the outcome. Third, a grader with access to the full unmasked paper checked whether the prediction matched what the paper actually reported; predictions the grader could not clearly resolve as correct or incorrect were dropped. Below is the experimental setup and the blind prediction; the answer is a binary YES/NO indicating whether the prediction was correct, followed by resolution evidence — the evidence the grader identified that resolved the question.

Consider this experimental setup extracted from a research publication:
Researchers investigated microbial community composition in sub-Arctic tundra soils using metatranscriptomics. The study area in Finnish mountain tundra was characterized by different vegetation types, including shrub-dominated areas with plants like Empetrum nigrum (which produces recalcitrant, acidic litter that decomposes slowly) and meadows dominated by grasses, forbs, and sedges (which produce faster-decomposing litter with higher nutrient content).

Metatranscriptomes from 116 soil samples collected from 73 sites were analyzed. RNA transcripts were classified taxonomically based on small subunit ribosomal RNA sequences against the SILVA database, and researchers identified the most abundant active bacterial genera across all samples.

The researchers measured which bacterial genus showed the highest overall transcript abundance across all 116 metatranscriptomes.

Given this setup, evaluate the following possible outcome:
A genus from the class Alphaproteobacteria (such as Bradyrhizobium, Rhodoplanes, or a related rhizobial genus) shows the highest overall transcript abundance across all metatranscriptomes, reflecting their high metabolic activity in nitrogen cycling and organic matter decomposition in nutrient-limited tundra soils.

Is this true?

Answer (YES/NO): NO